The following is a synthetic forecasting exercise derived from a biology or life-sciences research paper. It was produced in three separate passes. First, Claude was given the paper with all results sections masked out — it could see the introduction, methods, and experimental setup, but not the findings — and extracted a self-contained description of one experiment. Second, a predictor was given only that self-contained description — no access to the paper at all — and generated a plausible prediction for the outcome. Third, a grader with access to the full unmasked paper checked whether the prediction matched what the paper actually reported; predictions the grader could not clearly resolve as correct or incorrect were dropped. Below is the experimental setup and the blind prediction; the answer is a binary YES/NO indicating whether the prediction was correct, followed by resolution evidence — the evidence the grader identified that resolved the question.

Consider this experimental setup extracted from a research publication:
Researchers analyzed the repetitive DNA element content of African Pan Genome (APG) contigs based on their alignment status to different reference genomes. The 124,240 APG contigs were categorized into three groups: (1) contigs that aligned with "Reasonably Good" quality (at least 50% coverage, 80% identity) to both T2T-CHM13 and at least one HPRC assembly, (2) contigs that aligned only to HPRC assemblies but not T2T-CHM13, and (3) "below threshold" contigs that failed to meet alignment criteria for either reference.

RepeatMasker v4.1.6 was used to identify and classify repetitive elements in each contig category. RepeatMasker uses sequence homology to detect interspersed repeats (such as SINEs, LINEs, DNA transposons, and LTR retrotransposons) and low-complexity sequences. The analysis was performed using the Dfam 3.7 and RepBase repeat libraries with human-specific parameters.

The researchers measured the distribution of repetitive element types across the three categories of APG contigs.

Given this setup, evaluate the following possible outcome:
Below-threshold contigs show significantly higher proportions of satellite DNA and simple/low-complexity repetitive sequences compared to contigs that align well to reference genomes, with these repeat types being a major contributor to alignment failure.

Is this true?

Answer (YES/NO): NO